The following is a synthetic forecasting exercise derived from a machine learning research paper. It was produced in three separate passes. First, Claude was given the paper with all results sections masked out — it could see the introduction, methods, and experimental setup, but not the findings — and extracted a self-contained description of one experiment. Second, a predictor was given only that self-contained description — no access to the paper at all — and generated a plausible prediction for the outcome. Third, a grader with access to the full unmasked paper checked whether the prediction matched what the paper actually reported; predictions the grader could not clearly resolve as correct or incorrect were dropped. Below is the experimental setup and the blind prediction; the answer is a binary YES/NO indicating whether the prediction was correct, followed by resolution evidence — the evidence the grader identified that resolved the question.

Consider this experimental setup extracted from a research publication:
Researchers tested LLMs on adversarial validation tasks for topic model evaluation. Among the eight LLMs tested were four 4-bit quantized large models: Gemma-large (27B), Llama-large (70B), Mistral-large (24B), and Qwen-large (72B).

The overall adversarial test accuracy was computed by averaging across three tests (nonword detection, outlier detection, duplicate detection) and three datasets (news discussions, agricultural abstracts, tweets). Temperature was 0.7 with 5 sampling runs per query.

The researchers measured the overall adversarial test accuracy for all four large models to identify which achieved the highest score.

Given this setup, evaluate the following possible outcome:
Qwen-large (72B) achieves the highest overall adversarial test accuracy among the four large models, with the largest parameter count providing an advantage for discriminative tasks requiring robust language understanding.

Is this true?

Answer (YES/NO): NO